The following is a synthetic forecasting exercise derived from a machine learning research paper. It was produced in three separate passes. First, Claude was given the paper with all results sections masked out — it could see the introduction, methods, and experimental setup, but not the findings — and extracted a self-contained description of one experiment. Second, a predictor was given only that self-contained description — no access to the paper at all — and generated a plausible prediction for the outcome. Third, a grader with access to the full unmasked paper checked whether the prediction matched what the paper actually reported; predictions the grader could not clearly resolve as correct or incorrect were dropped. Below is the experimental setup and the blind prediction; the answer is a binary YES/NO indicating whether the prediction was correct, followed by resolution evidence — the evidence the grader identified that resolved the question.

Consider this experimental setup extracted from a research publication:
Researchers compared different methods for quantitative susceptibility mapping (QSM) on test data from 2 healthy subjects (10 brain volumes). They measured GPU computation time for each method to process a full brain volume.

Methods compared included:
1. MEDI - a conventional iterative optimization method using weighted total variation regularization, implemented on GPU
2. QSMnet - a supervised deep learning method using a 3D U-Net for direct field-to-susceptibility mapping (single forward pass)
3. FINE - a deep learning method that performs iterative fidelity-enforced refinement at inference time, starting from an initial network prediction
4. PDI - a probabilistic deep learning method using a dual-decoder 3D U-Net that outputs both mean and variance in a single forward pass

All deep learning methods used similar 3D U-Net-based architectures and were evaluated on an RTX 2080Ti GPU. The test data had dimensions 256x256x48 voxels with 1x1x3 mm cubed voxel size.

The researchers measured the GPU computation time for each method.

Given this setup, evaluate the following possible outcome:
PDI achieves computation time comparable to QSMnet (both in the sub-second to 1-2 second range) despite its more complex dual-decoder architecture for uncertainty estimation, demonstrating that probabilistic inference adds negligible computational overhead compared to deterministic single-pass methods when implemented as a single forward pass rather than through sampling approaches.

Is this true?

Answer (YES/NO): YES